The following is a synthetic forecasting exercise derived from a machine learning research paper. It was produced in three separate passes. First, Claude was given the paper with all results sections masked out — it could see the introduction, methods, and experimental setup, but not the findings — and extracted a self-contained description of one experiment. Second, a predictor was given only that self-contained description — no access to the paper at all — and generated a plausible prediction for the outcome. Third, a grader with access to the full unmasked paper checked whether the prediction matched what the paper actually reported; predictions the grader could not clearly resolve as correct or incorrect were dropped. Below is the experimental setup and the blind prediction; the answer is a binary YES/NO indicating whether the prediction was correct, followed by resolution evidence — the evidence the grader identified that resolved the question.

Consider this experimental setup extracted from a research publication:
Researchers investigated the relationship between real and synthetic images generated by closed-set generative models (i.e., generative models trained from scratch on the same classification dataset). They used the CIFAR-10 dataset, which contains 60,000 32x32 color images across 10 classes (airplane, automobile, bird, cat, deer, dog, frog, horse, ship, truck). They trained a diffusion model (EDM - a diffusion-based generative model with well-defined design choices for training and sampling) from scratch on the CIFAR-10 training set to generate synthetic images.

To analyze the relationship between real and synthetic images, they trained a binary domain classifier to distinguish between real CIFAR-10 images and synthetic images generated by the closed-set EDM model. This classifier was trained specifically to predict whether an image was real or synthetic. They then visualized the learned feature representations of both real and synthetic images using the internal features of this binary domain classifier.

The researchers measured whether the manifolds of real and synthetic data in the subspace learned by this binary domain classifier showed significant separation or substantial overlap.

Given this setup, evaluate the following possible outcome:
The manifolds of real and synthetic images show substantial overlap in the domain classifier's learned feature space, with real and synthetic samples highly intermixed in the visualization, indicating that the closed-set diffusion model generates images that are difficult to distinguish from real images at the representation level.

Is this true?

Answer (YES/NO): NO